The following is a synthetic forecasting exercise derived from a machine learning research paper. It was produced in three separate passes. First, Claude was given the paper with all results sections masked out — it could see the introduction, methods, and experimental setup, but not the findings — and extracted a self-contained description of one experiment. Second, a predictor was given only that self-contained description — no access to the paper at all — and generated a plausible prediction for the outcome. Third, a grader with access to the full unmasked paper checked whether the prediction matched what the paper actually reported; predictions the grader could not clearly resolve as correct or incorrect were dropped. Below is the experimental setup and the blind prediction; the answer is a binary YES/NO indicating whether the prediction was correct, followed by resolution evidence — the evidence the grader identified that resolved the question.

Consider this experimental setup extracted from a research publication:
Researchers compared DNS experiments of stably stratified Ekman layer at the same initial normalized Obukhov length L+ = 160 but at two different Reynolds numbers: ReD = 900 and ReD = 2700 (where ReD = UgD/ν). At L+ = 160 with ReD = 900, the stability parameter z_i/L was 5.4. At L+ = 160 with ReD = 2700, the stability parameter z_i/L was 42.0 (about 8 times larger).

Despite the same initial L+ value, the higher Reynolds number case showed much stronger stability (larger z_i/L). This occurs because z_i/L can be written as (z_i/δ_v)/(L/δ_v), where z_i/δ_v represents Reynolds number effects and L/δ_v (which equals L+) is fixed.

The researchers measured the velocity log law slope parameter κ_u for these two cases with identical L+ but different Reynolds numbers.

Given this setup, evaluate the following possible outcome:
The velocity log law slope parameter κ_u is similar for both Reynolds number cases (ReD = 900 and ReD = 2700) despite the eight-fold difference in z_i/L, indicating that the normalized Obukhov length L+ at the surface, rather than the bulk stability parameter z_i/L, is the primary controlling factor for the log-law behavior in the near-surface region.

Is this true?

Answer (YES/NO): NO